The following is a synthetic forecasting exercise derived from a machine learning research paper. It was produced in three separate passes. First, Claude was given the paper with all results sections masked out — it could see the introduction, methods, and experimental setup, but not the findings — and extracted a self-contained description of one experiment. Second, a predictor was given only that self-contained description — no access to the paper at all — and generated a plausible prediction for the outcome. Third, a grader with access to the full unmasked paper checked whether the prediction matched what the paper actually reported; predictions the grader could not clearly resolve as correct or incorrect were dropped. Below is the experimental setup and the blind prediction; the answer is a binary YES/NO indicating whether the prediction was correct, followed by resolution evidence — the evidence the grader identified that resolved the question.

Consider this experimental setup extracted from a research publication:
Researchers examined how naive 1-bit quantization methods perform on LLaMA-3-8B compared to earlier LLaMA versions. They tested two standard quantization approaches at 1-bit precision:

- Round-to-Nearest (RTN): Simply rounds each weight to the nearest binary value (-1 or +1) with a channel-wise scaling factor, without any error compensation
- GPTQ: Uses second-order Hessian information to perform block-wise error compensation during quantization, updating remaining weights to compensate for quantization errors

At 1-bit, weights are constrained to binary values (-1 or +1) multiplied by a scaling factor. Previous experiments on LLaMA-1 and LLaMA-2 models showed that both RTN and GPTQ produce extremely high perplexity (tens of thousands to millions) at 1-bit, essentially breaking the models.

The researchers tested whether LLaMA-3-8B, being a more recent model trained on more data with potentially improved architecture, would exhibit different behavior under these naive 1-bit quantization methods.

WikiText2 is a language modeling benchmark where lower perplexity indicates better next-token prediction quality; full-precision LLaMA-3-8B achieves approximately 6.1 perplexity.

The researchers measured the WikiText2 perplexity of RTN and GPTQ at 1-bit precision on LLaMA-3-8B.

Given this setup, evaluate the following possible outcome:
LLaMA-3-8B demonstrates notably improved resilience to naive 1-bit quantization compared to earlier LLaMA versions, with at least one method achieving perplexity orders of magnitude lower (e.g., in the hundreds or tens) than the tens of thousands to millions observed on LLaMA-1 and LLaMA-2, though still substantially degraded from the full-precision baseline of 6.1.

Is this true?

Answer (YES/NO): NO